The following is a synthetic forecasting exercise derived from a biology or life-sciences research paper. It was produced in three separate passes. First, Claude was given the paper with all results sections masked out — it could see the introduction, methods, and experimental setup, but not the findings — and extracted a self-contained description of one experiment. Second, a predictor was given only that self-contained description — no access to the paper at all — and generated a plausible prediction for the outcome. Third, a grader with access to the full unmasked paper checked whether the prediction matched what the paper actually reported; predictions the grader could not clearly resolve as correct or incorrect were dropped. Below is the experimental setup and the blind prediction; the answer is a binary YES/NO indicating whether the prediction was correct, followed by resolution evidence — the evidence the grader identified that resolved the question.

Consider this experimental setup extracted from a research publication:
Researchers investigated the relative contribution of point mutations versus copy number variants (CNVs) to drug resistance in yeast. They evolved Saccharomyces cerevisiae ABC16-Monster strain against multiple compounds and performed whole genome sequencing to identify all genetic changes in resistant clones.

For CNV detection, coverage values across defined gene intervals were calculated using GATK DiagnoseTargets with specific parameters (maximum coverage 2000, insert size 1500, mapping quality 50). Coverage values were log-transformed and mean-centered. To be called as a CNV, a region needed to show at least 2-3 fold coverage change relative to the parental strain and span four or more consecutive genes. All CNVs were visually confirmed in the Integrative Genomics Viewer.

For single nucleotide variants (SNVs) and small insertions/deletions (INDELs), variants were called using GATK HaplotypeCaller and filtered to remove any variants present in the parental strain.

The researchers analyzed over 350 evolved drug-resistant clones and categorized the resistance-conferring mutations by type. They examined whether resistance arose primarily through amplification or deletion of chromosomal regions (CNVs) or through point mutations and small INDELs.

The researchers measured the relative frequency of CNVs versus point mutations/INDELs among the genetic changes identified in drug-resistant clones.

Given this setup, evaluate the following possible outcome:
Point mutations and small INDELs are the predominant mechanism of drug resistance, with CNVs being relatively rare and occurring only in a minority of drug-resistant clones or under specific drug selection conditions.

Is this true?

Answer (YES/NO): YES